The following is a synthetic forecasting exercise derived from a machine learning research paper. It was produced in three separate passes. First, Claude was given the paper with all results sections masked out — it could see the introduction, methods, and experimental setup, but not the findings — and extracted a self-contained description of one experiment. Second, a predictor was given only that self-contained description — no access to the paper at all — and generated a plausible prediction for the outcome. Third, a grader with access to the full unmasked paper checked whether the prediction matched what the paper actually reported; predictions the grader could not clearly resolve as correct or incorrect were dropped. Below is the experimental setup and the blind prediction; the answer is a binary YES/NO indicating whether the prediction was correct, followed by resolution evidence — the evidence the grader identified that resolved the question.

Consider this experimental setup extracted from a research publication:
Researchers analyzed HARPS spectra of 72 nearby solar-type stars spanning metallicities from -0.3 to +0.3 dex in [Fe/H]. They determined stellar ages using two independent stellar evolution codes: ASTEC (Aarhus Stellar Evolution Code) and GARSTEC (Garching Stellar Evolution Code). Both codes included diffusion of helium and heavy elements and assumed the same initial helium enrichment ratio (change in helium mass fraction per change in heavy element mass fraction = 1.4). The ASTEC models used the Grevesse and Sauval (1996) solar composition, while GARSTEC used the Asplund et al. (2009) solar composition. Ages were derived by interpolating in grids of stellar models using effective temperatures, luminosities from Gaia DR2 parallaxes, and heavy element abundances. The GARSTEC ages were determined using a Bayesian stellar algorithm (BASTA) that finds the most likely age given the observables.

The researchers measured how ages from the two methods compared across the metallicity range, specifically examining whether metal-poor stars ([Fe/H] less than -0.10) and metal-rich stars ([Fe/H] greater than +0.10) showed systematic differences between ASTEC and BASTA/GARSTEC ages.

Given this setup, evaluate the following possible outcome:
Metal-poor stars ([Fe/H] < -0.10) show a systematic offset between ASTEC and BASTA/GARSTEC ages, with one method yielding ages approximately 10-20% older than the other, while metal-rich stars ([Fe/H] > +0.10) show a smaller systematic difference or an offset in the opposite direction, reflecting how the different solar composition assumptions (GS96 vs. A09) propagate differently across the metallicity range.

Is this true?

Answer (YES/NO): NO